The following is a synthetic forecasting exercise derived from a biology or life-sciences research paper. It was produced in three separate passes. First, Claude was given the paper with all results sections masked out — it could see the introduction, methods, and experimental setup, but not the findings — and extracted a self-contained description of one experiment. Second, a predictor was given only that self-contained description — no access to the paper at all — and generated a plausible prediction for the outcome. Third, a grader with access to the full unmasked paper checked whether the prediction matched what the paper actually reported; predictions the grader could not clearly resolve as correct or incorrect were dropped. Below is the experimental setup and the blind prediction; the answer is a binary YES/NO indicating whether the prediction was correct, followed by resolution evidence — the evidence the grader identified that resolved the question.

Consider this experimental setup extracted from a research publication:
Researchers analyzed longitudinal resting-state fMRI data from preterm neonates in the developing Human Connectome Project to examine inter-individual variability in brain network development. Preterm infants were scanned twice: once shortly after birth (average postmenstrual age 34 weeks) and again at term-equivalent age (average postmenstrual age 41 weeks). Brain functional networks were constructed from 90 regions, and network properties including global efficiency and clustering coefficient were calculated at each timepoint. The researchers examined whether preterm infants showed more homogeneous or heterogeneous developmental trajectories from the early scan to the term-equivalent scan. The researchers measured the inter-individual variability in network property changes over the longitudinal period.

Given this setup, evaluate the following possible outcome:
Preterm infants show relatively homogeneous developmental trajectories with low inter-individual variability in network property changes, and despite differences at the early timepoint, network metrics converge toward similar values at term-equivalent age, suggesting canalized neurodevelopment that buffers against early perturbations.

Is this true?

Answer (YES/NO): NO